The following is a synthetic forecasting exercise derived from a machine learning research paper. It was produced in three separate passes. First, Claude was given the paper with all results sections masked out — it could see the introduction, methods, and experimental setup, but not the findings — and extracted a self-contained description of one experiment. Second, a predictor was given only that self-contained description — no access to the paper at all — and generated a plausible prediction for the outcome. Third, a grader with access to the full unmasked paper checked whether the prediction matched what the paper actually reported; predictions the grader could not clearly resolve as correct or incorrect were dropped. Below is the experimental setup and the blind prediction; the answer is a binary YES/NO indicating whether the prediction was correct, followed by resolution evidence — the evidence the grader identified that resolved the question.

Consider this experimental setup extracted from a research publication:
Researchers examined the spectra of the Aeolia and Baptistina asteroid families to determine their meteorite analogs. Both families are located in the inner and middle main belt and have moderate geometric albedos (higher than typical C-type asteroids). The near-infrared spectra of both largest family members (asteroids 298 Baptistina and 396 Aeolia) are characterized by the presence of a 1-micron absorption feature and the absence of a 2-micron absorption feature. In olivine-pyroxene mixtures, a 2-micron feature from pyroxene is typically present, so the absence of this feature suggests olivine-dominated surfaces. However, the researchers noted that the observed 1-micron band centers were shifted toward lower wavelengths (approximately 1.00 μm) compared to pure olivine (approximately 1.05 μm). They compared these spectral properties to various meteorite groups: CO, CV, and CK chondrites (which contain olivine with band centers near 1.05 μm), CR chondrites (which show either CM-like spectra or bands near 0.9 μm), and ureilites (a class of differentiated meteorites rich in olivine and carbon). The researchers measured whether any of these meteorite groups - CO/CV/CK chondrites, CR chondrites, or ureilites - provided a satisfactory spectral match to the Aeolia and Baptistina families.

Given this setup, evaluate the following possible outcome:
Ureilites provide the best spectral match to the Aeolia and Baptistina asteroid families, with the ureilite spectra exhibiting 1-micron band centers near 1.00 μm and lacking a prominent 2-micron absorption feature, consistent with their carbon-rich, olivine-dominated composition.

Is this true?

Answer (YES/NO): NO